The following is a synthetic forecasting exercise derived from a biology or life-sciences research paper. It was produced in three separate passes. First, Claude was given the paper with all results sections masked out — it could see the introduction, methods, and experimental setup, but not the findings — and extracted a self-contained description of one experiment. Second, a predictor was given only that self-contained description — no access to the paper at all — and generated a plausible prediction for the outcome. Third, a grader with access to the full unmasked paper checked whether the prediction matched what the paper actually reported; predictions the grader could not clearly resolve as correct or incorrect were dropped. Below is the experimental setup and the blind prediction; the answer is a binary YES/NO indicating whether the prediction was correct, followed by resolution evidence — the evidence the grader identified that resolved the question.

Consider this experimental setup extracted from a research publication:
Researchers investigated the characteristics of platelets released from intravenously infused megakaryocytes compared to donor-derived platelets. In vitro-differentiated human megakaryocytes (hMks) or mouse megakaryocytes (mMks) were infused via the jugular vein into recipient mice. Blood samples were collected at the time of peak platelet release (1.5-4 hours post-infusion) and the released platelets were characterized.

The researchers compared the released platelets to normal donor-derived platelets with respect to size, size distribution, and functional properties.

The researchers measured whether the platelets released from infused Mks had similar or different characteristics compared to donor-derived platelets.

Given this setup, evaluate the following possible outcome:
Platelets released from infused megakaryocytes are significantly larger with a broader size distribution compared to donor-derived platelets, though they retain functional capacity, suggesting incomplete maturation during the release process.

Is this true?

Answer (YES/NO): NO